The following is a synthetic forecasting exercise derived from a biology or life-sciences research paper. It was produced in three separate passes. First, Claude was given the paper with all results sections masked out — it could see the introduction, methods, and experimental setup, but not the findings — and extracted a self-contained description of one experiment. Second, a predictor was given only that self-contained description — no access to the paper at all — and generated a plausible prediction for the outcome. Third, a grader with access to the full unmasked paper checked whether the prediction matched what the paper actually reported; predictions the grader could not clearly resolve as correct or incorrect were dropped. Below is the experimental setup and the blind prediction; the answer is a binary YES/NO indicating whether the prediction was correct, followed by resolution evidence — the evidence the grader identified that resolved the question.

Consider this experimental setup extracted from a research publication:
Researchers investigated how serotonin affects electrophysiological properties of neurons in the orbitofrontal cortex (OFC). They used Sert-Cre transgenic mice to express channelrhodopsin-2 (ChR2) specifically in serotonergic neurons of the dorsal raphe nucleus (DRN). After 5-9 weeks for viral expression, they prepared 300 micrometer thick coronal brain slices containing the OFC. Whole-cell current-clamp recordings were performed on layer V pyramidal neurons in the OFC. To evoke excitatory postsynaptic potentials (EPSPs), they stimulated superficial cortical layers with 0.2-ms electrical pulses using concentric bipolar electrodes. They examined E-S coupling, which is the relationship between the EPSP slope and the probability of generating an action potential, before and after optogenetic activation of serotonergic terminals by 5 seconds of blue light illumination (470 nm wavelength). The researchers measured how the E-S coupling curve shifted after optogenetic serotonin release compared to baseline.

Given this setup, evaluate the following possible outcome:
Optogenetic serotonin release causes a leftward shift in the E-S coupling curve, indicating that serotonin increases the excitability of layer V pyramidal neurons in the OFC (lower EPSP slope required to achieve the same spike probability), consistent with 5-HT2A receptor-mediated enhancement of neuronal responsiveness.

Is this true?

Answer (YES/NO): NO